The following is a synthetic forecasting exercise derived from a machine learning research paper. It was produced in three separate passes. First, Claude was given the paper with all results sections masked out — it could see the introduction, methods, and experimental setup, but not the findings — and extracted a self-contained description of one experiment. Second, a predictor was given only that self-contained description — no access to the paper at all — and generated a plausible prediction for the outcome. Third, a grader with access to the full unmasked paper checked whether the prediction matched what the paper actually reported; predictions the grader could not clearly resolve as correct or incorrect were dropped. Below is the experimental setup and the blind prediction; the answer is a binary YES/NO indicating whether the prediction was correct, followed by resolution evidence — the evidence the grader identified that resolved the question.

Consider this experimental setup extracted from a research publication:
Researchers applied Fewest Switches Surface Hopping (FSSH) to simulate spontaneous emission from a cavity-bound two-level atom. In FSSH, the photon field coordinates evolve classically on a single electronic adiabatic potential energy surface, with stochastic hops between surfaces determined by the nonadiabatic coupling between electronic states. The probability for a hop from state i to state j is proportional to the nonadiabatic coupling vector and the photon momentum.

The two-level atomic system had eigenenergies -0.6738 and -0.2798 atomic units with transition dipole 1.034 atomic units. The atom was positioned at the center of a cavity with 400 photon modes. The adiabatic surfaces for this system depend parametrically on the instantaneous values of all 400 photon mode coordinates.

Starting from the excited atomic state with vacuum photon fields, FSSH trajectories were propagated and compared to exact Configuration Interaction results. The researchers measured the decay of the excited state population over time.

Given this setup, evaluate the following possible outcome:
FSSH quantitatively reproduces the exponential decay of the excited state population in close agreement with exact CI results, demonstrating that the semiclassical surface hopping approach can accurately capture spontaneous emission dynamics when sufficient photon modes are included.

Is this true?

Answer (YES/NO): NO